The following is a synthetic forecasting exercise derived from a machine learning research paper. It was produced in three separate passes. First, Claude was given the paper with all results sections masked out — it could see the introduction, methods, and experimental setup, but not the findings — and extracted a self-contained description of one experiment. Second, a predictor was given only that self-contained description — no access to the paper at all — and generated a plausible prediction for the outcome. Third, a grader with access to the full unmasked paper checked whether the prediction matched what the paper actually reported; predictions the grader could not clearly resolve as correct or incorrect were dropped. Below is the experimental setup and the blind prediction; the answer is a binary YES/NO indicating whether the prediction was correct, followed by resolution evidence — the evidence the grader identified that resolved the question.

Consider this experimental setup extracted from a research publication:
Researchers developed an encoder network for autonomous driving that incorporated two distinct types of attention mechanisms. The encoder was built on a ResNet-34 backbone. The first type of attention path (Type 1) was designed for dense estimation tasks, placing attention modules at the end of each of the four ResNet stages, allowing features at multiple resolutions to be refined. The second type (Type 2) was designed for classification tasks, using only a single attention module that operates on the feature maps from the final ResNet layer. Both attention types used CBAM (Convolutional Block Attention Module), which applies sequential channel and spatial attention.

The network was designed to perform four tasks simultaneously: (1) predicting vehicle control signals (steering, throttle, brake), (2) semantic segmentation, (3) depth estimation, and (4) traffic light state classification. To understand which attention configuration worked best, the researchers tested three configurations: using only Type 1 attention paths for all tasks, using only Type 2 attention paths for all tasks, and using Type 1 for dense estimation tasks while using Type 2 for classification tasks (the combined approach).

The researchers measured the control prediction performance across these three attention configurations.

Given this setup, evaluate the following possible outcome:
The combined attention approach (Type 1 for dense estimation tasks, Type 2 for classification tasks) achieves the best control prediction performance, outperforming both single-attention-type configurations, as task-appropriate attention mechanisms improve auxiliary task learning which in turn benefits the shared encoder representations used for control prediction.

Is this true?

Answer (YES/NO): YES